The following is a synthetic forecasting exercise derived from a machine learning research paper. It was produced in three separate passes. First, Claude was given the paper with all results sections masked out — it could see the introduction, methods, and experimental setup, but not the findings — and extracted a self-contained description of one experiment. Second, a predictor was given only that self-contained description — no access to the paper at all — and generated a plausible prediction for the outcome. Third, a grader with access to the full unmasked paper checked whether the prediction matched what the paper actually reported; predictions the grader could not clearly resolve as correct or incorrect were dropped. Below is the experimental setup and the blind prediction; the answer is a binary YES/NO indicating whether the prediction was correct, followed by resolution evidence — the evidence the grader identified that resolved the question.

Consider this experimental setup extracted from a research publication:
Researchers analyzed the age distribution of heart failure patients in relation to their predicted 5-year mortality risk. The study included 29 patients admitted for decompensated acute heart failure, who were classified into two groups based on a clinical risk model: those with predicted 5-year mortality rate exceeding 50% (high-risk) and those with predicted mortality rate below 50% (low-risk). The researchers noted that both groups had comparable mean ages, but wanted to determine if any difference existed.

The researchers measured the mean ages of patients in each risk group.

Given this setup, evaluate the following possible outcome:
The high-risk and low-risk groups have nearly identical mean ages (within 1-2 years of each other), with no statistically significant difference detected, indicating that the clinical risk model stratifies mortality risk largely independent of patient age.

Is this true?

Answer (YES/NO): NO